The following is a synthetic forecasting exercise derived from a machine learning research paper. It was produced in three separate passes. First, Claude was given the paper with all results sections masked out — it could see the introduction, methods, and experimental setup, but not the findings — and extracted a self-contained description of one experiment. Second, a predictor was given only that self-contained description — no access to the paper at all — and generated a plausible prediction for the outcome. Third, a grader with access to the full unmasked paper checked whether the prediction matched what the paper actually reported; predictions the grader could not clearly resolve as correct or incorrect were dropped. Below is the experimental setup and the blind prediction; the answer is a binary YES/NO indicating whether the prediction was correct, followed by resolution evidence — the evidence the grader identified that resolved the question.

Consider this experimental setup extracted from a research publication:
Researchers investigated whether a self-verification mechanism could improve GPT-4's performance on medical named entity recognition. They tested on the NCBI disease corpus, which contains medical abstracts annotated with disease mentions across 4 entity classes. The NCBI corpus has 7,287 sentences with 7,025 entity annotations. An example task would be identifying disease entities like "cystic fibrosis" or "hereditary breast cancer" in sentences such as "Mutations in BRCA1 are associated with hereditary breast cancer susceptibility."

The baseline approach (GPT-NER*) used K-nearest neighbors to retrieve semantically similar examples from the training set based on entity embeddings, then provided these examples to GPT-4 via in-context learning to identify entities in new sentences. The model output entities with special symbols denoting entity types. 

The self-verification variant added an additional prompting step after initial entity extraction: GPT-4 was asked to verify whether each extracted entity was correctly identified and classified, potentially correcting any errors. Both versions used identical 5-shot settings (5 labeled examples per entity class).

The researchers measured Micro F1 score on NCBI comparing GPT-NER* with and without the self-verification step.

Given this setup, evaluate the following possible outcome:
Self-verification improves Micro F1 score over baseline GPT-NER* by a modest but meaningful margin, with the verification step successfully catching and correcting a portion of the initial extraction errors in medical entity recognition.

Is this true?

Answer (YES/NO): NO